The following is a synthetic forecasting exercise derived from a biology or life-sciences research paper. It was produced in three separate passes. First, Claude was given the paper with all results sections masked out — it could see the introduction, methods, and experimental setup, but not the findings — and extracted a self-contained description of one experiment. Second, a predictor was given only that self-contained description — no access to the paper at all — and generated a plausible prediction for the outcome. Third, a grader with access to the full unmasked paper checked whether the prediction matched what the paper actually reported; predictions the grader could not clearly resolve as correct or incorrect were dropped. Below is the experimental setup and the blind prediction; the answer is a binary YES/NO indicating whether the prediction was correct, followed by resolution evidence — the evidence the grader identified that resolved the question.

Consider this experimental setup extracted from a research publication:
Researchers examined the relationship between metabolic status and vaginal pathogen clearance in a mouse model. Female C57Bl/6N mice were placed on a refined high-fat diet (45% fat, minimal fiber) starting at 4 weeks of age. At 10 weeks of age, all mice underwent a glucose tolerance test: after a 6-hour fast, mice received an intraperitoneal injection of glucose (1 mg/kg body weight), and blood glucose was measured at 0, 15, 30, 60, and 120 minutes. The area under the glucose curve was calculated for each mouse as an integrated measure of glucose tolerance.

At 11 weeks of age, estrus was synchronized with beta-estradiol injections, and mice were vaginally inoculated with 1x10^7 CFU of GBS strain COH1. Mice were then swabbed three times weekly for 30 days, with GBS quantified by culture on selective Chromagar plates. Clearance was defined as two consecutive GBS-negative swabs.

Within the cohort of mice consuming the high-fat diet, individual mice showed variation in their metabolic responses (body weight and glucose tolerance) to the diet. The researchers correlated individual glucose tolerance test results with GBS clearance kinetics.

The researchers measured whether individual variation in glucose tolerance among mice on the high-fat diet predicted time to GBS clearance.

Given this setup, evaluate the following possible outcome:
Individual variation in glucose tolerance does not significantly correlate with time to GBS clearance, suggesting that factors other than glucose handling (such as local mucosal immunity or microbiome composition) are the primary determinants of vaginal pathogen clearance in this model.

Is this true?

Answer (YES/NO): YES